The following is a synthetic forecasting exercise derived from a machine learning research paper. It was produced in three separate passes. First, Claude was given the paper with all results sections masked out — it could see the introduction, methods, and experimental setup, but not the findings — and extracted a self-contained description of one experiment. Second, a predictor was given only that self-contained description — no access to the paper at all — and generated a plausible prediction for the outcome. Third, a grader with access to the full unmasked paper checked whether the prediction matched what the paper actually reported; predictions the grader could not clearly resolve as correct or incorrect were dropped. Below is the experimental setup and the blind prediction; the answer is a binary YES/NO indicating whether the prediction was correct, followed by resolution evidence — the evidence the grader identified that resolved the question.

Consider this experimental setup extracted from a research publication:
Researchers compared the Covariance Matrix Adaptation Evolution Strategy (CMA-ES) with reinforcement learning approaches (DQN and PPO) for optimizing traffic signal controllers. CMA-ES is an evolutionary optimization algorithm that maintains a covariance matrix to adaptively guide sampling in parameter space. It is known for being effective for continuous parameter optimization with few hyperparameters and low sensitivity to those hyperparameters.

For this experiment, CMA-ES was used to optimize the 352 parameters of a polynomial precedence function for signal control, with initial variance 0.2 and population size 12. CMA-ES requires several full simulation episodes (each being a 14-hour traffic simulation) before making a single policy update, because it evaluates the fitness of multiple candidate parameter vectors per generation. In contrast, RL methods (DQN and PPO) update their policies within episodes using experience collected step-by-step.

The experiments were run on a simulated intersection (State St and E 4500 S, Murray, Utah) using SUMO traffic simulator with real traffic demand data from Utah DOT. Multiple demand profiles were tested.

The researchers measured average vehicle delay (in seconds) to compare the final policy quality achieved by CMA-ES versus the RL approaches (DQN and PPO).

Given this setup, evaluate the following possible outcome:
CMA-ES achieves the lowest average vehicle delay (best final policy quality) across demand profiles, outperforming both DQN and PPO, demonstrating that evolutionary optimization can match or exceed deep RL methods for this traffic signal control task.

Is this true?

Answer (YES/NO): NO